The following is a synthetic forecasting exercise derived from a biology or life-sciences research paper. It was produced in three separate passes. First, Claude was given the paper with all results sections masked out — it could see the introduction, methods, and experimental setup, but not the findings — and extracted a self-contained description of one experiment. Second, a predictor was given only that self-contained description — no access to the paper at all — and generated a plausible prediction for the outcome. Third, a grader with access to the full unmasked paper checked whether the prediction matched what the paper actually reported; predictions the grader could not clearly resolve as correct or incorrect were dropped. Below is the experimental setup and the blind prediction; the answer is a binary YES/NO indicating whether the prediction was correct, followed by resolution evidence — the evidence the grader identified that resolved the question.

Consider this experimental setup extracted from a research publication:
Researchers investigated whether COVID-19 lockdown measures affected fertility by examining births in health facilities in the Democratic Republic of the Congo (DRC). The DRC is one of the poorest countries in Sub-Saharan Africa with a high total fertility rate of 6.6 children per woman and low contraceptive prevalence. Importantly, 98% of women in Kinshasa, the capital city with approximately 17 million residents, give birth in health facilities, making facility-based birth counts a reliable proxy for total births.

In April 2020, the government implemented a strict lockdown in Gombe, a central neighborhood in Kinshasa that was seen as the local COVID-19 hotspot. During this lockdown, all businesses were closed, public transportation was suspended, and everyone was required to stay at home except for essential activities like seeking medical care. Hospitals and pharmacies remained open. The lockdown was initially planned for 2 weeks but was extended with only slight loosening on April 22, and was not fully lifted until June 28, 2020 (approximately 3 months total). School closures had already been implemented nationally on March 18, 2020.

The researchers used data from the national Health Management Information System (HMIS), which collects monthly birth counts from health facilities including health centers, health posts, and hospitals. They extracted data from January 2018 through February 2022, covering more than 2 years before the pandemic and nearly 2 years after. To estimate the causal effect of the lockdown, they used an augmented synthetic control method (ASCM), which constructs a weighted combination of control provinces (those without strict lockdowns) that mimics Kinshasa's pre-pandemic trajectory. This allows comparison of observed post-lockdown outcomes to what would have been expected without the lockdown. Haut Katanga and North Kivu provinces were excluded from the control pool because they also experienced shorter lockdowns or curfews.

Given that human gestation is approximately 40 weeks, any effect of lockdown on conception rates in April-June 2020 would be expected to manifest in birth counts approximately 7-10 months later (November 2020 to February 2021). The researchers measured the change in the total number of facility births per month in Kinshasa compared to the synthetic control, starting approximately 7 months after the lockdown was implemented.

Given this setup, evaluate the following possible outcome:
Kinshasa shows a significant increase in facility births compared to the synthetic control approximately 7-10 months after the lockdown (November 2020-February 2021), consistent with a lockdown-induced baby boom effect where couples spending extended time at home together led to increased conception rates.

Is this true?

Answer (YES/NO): YES